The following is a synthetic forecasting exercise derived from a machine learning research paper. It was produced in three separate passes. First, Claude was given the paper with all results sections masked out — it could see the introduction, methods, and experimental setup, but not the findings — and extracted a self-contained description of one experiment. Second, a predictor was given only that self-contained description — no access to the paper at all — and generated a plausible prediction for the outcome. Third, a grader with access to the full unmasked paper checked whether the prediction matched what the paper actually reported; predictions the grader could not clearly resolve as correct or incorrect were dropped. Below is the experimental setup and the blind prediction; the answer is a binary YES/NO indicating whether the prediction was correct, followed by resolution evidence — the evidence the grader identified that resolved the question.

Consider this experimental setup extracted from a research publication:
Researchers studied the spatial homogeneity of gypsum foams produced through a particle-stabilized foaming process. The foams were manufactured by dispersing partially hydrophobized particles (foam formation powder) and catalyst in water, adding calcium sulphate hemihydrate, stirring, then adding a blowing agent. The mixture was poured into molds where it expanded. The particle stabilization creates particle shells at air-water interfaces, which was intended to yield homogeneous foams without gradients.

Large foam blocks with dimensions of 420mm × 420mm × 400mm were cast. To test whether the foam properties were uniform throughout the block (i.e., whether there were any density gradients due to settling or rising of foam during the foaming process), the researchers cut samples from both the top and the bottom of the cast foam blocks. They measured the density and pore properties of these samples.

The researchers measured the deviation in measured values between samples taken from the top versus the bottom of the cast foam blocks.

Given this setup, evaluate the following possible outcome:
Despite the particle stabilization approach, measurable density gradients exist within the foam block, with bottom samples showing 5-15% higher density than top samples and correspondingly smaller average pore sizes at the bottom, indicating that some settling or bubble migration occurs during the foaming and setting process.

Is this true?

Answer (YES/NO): NO